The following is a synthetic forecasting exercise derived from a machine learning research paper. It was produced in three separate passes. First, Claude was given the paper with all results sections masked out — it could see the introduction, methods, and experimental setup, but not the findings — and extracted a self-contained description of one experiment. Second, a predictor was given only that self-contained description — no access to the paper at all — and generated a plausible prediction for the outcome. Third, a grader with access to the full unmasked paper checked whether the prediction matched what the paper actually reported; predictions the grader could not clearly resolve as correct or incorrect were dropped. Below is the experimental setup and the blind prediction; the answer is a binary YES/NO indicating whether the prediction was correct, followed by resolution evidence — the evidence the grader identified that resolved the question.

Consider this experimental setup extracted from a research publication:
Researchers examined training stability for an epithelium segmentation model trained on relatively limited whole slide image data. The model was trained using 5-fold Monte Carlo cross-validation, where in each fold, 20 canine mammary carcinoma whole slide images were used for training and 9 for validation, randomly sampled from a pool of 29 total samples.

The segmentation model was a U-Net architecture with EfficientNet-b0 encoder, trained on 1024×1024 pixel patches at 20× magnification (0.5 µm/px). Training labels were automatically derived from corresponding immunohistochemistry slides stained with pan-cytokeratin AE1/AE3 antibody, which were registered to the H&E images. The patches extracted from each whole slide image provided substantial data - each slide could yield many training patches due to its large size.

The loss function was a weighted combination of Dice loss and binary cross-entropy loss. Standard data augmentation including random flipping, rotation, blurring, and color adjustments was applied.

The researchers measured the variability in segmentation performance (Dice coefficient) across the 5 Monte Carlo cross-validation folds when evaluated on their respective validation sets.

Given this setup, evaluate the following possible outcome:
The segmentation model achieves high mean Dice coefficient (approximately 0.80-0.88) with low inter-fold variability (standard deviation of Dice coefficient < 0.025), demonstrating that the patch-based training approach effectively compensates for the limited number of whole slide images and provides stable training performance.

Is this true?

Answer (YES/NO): YES